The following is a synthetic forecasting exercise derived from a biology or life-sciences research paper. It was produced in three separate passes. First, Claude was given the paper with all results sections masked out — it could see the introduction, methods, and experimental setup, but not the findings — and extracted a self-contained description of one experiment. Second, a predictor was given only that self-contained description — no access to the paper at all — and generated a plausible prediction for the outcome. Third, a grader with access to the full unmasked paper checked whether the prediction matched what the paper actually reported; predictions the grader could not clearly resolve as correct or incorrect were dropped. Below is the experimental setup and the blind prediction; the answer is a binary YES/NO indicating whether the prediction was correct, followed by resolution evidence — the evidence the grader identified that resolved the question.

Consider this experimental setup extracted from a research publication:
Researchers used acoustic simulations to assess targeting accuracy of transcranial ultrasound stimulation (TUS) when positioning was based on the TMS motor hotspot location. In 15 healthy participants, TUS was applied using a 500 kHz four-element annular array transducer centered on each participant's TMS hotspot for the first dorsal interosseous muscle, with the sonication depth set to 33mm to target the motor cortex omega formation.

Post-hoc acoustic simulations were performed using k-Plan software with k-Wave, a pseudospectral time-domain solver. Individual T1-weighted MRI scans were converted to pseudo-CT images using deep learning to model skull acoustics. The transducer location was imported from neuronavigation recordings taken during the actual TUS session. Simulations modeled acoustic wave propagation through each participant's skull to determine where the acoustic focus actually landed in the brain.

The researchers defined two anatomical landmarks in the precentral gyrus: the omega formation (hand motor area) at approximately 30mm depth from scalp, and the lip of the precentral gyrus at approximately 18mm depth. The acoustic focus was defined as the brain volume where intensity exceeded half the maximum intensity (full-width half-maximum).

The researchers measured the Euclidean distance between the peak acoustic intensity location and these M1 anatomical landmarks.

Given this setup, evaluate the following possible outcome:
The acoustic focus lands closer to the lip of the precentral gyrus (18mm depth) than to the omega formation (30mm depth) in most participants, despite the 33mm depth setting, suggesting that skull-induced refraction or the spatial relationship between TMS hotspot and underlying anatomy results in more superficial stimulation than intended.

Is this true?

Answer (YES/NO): NO